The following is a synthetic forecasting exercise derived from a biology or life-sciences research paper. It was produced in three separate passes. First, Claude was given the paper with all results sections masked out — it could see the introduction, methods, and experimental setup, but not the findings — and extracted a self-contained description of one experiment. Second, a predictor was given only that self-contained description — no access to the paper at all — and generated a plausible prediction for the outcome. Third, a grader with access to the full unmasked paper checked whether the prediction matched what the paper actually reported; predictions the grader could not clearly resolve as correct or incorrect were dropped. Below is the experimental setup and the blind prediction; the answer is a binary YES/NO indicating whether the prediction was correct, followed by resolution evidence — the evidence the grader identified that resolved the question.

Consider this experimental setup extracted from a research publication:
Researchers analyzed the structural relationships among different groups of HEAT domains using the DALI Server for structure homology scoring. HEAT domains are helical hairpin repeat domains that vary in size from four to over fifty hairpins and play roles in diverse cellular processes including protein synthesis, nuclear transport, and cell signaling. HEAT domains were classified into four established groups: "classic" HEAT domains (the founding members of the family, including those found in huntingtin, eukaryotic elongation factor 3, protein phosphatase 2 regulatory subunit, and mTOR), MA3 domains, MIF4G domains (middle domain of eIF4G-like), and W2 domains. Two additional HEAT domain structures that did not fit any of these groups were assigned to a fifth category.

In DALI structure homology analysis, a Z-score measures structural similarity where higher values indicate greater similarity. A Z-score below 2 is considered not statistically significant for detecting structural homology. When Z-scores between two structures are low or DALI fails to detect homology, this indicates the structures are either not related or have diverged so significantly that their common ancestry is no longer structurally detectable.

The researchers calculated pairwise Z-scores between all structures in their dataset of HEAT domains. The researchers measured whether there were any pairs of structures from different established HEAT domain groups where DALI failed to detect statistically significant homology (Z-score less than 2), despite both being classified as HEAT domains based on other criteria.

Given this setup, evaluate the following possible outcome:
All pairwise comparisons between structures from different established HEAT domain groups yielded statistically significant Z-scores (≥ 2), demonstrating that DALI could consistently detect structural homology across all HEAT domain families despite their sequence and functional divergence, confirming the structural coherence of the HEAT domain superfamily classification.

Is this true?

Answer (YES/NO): NO